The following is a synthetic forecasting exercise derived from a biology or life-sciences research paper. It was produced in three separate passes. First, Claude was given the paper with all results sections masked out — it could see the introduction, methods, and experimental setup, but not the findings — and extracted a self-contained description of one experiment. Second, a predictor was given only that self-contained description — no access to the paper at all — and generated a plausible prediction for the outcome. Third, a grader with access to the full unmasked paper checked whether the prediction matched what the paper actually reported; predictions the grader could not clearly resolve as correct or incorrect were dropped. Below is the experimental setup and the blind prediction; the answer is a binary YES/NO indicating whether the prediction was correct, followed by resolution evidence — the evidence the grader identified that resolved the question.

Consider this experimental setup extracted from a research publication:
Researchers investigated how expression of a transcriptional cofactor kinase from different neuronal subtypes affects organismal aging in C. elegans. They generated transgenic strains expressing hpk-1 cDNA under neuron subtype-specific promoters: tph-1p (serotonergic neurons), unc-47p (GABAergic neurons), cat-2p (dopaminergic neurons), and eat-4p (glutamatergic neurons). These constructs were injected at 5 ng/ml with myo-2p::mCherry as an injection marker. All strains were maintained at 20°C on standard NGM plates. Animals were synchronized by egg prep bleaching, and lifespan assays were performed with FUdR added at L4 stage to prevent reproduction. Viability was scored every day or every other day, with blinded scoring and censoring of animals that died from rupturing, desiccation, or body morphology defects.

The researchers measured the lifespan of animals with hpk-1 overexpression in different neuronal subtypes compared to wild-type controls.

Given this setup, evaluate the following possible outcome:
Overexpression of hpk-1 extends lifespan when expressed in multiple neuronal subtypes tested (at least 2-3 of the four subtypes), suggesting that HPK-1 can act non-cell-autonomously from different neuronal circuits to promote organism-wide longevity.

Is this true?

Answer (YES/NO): NO